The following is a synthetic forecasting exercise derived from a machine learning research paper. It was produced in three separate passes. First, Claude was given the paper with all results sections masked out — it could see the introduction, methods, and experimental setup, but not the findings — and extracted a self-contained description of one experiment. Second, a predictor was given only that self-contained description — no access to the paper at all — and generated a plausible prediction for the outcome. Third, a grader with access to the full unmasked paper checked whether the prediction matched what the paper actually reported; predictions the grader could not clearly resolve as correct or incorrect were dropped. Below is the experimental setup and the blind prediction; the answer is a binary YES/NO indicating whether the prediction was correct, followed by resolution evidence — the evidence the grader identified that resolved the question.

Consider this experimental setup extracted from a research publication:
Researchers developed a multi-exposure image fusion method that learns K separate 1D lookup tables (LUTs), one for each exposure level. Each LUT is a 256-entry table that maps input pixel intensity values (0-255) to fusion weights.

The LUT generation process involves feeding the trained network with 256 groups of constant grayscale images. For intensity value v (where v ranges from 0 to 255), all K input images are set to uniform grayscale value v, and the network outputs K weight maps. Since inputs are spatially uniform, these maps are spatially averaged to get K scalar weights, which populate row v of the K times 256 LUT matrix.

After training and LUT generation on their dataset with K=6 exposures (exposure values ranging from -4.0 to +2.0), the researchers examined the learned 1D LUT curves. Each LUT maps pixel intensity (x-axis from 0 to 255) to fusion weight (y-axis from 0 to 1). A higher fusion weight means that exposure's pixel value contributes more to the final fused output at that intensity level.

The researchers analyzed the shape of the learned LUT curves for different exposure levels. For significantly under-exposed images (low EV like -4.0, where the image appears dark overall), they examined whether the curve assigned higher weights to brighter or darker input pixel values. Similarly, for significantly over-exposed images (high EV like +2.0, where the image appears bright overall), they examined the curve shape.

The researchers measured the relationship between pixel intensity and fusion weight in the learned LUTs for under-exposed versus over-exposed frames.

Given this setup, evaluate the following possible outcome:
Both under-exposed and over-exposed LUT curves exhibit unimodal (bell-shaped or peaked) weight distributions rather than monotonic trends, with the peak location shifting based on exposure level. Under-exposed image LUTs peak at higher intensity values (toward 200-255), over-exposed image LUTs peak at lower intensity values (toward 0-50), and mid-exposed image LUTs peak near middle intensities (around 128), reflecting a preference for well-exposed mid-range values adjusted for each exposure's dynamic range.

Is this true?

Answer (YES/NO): NO